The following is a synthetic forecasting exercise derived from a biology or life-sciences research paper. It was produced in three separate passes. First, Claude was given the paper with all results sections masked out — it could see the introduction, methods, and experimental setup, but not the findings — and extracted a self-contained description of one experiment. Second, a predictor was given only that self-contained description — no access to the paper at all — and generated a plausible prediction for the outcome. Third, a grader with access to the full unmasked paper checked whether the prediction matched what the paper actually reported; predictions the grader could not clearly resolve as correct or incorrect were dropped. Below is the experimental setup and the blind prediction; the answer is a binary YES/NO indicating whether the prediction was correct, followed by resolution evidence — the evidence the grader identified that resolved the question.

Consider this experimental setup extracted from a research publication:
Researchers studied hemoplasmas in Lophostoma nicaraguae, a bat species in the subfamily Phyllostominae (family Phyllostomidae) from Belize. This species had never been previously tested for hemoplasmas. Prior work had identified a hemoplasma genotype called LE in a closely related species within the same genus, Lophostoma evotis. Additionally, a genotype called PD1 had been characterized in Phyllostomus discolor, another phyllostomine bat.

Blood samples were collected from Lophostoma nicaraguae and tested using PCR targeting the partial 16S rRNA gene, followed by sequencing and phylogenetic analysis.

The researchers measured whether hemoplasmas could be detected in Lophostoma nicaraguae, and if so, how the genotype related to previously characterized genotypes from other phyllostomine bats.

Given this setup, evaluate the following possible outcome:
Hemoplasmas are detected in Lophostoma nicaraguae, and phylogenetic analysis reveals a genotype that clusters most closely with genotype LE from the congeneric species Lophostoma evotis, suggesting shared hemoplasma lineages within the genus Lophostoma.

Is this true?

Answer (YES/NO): YES